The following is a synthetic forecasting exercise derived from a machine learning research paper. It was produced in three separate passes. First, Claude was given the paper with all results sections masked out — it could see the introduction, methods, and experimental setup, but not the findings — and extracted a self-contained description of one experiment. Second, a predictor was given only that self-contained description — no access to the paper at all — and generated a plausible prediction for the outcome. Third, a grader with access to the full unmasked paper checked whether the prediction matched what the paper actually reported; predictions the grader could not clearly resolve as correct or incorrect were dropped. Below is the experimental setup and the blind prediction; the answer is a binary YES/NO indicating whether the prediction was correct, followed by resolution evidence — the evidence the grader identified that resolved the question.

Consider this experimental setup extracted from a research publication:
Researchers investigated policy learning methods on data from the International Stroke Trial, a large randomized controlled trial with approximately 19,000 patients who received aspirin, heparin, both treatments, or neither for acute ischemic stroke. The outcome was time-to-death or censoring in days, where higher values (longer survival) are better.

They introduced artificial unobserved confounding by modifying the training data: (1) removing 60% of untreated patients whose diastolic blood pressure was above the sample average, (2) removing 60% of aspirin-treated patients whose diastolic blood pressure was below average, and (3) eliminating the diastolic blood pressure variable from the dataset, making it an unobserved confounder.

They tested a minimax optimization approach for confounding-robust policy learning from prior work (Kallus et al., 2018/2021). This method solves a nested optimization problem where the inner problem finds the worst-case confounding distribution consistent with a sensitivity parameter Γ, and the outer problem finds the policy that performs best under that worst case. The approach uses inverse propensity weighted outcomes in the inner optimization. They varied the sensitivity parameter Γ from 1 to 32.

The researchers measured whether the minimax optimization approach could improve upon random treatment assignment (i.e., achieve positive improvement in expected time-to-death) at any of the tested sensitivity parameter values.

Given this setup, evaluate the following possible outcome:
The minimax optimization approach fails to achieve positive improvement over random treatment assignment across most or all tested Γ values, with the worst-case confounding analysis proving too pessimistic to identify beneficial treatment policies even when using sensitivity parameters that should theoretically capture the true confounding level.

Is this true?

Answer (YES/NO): YES